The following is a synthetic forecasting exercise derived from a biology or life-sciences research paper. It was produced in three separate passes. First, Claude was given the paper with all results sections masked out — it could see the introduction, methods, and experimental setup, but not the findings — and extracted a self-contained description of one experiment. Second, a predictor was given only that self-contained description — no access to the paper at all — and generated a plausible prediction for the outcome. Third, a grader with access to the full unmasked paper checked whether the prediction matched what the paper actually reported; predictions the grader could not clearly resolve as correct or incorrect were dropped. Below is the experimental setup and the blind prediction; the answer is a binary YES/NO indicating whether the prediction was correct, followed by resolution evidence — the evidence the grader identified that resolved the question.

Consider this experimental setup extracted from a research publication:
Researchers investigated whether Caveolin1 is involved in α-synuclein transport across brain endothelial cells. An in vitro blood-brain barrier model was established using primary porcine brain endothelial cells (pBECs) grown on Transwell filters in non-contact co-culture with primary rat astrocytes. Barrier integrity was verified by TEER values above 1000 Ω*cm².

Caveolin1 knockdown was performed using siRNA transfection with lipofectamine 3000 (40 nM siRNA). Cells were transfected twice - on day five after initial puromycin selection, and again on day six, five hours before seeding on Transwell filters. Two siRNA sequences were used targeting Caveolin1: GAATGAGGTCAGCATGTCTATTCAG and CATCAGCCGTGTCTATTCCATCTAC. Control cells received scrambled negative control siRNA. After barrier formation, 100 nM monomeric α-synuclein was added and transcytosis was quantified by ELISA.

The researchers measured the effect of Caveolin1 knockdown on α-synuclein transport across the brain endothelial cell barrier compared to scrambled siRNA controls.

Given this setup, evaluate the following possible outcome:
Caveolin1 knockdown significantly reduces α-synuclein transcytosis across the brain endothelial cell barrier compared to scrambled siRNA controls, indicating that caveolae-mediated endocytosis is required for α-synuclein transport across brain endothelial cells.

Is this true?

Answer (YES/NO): NO